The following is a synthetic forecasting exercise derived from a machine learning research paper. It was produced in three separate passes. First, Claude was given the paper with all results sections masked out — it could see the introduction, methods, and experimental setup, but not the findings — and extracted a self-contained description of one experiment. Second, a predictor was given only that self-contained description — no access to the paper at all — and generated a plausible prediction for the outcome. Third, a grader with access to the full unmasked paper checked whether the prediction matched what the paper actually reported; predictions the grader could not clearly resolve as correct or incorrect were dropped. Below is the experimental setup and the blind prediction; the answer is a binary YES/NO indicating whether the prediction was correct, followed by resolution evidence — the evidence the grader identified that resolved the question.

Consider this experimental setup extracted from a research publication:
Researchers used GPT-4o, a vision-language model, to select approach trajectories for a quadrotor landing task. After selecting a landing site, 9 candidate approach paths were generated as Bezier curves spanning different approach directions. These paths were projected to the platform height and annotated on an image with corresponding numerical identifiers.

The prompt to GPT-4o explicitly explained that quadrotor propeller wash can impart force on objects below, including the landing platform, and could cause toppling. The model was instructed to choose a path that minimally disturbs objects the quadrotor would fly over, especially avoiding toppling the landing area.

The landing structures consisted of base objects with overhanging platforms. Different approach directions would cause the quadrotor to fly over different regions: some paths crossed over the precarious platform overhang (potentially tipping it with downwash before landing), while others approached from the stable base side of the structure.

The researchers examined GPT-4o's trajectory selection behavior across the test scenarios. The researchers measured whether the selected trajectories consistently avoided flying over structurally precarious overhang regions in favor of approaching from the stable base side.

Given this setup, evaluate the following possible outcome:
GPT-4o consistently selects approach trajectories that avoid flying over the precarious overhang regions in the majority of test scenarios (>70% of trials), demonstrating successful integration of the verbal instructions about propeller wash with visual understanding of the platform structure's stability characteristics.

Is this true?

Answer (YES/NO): NO